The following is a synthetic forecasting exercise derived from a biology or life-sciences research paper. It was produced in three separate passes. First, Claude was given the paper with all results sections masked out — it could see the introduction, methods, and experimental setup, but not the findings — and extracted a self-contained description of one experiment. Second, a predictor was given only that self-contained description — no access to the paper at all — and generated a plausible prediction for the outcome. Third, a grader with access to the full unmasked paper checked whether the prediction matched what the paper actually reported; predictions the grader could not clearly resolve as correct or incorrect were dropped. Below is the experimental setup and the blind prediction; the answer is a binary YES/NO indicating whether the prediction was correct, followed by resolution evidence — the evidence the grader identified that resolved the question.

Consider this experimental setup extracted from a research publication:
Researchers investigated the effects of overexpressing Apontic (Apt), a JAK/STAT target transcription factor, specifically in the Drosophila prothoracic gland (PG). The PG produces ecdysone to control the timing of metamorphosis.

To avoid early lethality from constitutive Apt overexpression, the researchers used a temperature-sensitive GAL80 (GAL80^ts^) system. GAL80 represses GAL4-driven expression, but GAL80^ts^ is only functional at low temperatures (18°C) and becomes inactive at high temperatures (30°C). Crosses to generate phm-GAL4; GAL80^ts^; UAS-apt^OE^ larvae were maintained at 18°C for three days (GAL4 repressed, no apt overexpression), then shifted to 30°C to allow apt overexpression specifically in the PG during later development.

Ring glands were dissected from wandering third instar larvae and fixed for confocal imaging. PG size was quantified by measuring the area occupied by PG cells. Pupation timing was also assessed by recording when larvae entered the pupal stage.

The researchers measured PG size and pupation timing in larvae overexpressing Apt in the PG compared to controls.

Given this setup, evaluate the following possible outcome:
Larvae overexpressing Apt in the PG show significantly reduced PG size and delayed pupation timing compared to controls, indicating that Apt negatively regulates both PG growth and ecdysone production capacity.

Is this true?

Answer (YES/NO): NO